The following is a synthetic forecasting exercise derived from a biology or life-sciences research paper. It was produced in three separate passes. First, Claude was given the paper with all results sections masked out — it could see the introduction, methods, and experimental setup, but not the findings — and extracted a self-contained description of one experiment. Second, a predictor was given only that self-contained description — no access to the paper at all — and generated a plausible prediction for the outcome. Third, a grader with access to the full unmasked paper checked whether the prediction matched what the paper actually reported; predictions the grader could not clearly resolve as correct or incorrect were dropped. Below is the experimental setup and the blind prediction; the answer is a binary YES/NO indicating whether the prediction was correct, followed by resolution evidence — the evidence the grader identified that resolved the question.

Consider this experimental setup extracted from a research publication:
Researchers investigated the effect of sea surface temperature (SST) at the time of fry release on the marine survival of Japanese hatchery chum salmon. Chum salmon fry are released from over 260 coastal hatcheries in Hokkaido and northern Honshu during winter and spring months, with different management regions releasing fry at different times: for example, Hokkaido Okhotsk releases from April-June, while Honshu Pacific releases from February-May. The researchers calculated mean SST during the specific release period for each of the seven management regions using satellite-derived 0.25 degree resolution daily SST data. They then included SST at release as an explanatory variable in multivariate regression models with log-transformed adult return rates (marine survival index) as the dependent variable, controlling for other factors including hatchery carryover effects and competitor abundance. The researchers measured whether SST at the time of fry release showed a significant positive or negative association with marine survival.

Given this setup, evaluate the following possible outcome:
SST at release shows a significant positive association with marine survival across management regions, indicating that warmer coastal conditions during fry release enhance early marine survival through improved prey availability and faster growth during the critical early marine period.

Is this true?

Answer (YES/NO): NO